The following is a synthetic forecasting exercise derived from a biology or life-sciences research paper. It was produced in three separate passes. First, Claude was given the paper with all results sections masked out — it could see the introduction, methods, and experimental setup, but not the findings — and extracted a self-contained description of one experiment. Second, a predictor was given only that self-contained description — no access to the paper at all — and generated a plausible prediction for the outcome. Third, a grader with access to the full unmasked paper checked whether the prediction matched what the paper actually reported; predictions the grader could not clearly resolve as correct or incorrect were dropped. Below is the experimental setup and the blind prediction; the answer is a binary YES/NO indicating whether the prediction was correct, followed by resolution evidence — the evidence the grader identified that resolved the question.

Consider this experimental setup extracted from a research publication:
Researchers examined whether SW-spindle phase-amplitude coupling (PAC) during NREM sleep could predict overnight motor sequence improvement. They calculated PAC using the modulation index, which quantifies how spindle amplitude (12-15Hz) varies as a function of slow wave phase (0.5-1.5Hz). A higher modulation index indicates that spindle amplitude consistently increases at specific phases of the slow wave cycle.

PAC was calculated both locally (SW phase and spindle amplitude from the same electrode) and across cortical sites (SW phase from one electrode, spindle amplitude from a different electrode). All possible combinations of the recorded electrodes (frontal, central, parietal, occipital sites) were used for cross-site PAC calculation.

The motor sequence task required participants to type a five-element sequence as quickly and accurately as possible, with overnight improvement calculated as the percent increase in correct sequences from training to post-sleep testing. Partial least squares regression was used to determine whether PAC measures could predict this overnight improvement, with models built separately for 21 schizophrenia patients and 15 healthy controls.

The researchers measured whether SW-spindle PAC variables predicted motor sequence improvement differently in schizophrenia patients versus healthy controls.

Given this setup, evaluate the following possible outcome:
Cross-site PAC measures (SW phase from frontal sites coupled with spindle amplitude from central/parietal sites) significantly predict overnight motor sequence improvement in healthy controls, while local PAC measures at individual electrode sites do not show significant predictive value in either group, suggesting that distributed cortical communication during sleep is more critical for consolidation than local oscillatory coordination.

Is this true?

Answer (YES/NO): NO